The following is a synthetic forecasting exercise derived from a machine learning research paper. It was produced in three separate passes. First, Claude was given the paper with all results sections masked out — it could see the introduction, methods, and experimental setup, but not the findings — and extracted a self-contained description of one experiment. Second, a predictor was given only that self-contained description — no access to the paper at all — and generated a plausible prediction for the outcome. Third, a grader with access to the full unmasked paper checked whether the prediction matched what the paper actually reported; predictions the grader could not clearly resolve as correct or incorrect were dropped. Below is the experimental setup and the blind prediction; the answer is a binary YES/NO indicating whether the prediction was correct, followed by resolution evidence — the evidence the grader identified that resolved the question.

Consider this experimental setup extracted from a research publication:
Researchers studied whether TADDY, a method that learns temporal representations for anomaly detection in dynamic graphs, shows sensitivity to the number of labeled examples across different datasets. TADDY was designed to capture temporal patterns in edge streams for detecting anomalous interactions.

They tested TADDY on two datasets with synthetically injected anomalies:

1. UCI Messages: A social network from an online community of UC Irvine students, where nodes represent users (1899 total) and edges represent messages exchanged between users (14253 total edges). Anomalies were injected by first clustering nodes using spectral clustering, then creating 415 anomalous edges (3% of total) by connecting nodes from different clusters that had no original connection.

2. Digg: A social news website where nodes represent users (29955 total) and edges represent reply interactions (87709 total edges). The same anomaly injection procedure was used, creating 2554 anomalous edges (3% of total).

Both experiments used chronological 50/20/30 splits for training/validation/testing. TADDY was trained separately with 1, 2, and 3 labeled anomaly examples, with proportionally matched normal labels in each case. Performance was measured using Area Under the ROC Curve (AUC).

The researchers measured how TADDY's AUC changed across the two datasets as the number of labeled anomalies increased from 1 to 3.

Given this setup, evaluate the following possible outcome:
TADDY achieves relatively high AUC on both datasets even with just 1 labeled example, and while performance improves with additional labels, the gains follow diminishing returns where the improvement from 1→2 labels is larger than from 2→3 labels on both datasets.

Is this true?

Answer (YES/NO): NO